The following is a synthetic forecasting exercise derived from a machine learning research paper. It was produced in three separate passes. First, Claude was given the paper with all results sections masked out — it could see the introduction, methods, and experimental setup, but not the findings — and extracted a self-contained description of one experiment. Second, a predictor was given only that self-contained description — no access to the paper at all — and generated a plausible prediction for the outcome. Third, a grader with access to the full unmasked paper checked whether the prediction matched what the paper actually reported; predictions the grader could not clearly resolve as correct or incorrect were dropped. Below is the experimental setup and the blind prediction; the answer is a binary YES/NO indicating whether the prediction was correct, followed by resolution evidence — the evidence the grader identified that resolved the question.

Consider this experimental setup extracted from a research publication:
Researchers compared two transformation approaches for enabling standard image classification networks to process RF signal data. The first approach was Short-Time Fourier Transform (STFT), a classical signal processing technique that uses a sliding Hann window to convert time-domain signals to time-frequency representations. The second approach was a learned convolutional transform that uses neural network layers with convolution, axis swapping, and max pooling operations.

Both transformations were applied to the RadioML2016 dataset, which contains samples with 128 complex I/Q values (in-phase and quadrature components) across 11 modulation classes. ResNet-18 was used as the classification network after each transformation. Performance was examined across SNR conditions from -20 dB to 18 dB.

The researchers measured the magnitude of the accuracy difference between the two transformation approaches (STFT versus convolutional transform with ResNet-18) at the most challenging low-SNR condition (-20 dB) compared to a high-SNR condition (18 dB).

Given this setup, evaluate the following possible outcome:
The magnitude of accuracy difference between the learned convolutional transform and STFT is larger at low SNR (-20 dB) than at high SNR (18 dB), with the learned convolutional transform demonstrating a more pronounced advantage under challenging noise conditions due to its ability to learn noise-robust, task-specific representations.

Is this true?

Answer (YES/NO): NO